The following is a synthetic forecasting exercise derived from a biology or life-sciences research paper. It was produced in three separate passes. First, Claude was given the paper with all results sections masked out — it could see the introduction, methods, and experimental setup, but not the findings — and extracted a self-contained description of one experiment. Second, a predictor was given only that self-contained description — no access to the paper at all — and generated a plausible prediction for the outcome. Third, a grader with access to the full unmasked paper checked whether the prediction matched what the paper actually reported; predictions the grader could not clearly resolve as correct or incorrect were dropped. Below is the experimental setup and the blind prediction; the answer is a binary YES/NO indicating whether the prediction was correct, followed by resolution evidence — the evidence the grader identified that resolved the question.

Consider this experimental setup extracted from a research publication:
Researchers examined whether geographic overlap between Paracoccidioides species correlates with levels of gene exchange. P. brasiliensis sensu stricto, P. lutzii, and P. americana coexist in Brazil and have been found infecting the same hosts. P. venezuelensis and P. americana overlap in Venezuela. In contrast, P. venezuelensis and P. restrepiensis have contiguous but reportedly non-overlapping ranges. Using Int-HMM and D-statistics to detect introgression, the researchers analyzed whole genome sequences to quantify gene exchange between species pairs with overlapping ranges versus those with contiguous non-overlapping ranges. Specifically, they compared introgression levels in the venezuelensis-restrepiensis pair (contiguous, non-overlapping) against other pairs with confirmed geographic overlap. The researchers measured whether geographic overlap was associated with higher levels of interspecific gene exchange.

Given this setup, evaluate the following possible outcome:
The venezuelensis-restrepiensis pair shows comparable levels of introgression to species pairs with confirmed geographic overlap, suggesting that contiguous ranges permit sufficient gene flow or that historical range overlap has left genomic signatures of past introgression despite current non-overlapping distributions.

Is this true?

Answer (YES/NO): YES